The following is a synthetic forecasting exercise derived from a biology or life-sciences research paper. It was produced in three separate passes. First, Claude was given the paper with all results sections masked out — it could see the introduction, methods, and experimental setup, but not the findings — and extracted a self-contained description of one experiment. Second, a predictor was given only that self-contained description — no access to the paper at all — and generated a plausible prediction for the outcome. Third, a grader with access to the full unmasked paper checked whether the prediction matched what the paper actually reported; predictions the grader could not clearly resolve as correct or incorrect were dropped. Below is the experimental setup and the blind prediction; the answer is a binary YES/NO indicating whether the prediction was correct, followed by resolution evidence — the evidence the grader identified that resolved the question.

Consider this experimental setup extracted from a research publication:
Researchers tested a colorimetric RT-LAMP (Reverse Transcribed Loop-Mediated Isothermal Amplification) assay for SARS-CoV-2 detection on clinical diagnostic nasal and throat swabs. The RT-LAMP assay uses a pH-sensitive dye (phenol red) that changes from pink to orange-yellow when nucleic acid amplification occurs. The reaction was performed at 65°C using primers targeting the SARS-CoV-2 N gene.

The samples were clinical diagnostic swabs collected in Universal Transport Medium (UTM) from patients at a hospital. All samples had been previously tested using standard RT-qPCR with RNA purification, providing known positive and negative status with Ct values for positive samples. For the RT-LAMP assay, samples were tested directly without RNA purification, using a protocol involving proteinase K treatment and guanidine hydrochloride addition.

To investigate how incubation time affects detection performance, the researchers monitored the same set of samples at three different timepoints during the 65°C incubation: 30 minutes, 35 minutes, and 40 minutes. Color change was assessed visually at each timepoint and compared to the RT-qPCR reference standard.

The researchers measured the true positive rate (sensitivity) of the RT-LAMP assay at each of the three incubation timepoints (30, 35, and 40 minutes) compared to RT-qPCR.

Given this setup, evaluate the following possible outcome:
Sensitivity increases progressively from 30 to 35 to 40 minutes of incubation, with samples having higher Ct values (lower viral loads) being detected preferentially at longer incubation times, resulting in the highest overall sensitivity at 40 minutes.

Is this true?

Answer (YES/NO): NO